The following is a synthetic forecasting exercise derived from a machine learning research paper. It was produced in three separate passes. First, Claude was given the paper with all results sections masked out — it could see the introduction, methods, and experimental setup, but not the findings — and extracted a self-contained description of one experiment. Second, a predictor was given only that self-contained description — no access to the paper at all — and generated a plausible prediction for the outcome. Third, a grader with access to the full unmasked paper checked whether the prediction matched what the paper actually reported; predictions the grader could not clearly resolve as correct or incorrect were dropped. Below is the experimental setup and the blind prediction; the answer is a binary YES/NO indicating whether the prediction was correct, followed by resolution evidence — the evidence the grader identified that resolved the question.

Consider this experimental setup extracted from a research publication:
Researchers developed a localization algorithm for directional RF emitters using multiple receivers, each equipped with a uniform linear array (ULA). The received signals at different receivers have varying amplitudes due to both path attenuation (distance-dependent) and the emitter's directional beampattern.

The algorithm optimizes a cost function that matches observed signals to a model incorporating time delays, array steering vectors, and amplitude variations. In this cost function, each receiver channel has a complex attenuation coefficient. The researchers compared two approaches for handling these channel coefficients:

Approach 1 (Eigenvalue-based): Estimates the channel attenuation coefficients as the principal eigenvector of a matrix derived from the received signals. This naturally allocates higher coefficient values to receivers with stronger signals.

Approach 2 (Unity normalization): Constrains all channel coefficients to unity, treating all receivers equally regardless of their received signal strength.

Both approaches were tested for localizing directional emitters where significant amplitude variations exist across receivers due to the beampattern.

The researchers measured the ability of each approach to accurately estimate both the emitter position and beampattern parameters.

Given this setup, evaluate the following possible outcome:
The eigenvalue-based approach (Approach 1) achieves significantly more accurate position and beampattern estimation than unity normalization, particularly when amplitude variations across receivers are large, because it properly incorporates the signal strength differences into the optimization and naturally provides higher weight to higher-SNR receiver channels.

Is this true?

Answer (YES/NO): NO